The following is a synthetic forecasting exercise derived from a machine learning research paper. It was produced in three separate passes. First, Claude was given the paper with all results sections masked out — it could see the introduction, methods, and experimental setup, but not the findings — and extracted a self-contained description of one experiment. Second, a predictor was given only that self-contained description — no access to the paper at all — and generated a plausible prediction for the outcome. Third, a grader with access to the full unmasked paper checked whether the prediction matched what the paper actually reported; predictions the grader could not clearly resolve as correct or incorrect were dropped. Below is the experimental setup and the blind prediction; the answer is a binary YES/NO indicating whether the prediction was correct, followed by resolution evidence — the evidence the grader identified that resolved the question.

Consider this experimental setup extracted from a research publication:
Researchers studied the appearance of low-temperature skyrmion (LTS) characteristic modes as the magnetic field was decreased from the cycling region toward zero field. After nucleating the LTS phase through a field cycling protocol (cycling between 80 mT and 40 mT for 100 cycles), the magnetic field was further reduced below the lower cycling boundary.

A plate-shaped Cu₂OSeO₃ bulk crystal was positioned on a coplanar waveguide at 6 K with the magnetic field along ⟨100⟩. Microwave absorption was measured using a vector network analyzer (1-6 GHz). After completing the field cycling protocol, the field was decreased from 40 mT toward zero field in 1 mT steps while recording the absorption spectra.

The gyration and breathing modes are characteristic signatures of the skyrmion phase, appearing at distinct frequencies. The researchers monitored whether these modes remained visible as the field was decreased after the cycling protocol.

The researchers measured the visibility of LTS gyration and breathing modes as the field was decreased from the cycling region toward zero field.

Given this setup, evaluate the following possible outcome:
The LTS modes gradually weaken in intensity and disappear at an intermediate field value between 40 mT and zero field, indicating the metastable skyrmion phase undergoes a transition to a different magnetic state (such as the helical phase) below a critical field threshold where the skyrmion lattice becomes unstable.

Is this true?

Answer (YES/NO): NO